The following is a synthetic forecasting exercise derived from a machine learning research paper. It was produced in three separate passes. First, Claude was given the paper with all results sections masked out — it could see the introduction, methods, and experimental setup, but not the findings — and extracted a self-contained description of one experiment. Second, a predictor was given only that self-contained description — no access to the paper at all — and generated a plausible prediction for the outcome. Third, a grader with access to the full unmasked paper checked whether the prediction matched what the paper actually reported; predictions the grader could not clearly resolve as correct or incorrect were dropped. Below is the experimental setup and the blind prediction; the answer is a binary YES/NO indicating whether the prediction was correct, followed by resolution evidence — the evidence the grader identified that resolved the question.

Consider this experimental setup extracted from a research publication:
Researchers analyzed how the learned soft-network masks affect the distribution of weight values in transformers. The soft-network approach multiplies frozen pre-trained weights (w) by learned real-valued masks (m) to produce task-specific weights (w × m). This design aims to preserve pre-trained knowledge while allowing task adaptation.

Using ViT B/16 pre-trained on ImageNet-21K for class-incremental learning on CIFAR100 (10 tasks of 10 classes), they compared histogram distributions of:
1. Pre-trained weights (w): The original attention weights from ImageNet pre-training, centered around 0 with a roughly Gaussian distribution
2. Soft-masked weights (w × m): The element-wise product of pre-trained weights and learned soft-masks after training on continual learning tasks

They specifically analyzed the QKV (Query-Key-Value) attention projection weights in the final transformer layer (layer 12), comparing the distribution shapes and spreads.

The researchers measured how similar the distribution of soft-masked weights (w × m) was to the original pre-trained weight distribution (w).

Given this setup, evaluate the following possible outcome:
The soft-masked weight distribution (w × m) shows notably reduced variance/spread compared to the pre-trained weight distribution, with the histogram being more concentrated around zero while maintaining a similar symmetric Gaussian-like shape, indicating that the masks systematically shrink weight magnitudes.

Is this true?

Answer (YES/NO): NO